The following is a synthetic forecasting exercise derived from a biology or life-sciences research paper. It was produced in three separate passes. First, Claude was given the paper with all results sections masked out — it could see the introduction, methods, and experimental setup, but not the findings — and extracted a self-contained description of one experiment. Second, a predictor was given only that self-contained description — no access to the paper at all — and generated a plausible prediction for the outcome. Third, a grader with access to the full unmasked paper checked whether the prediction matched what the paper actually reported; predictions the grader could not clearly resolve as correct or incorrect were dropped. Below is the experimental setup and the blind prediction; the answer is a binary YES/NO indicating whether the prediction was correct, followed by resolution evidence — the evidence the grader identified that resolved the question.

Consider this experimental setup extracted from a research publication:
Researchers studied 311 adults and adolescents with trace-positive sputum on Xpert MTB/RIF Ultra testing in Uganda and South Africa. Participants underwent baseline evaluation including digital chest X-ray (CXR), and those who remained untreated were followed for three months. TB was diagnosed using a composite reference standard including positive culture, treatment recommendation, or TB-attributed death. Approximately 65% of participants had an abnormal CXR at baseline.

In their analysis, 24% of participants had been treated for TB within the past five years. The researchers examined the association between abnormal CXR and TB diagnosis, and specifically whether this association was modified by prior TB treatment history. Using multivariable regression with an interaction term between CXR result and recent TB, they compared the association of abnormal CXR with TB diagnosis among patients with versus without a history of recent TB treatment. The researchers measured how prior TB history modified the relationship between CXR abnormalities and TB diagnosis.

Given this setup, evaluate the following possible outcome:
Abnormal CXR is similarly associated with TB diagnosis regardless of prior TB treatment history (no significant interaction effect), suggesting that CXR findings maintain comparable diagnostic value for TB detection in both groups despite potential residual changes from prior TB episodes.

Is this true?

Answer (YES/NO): NO